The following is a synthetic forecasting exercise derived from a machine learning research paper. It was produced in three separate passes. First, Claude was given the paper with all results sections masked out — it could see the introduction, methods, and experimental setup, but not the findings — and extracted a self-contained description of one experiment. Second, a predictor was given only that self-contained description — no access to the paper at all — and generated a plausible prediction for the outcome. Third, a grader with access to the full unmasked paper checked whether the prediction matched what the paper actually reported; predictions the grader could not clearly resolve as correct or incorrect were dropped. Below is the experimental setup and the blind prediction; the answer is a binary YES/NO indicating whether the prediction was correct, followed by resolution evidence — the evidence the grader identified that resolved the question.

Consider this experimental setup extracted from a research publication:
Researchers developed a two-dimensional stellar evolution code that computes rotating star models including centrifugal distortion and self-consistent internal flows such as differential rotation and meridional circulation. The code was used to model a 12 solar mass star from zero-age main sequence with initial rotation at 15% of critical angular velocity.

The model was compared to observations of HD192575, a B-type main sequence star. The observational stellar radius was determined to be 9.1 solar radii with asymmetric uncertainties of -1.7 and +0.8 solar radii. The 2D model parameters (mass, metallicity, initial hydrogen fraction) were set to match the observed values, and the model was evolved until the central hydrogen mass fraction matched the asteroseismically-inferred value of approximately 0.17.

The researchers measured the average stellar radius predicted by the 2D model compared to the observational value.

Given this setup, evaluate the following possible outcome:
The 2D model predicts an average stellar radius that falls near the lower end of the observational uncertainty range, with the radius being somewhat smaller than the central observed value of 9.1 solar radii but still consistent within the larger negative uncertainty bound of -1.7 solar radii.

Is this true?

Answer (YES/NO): YES